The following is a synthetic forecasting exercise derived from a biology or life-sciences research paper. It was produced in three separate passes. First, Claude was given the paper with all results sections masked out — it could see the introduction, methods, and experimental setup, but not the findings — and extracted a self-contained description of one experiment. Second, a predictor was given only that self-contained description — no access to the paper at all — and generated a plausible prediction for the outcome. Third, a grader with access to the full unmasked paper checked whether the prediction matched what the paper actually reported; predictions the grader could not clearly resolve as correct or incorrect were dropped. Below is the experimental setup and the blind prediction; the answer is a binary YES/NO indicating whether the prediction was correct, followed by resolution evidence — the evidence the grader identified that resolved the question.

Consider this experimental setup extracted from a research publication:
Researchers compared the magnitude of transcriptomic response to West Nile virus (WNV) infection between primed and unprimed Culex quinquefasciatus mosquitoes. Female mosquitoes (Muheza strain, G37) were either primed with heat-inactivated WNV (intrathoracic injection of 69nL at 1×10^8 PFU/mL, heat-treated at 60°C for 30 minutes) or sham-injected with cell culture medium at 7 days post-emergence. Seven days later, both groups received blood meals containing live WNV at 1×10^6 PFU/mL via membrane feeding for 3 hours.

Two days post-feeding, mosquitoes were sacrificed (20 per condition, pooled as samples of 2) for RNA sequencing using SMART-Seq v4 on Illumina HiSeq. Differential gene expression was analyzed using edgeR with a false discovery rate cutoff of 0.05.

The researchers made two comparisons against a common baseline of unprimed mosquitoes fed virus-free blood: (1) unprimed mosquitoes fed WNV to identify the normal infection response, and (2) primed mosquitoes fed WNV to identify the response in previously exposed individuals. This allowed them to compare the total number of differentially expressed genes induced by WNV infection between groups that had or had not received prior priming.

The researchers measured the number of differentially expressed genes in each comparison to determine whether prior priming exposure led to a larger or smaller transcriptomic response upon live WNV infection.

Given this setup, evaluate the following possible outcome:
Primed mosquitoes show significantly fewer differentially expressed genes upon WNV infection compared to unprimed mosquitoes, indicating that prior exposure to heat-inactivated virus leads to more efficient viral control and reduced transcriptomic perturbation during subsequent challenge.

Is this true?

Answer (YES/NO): YES